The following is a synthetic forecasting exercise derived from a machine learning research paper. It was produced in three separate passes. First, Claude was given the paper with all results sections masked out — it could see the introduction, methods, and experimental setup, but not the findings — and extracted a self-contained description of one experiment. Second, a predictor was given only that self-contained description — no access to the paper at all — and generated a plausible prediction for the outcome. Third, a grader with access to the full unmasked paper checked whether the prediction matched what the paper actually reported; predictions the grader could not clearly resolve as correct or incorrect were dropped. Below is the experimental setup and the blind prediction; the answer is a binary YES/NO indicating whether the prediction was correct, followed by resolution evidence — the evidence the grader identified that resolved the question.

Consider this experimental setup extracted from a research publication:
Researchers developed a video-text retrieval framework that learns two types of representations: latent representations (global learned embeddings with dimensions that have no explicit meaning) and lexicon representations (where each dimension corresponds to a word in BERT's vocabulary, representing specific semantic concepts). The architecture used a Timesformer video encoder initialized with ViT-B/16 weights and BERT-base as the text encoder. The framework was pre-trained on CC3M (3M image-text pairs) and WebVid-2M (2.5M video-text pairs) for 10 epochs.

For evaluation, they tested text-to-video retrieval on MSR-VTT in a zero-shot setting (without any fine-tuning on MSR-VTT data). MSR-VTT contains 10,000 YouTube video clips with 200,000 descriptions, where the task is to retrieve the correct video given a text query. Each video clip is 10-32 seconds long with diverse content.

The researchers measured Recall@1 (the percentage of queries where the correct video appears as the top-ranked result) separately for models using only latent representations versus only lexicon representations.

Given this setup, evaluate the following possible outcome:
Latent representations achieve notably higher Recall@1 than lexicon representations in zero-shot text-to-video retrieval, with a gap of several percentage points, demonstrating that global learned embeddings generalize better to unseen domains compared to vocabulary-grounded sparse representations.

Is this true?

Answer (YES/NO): NO